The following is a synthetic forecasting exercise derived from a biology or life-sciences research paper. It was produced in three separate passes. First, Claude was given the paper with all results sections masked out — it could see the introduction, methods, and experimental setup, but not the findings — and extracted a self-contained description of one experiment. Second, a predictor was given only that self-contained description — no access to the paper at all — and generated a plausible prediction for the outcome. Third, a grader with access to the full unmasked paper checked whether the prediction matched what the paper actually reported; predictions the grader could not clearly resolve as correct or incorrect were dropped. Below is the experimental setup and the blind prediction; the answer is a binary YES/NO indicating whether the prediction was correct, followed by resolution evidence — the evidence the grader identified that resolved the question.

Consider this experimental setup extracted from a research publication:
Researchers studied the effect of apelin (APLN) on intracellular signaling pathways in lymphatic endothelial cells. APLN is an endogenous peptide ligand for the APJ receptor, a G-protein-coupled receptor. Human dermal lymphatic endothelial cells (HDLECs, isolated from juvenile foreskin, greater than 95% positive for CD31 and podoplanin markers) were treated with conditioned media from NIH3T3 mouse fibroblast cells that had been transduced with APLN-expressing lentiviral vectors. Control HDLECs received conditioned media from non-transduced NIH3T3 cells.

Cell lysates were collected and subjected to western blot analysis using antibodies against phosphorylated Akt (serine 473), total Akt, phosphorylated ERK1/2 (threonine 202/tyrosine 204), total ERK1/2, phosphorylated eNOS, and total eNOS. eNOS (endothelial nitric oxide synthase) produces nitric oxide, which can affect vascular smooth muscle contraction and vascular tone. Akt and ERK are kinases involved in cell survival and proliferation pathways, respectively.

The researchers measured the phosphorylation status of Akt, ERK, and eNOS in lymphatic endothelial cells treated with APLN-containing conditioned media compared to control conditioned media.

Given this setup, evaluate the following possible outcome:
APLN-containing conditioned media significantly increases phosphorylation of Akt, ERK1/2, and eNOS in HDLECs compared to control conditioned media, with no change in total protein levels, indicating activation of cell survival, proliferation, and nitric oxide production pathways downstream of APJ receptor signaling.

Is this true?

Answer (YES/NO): YES